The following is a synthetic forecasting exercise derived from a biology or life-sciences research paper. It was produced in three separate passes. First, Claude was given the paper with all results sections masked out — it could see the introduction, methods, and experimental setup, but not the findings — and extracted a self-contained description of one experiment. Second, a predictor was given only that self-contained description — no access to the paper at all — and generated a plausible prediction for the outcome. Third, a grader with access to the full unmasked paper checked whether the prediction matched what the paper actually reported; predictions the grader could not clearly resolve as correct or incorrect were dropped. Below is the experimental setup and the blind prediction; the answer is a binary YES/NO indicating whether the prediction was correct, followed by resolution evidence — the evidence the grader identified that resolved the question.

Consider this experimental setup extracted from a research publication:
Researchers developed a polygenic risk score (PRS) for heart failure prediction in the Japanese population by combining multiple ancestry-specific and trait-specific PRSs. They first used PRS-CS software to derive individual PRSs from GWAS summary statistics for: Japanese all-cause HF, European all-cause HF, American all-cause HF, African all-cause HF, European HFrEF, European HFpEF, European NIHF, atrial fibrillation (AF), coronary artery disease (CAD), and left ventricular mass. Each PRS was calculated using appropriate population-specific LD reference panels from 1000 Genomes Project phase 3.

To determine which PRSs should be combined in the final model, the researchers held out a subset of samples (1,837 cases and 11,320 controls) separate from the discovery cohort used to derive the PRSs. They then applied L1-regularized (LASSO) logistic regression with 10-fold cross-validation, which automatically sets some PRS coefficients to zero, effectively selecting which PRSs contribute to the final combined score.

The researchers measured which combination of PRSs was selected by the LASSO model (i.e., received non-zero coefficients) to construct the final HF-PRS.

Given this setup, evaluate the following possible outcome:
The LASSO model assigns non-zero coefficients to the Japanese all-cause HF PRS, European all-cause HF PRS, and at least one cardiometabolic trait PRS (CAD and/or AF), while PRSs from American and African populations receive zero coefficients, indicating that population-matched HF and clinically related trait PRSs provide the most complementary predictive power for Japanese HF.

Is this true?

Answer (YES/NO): YES